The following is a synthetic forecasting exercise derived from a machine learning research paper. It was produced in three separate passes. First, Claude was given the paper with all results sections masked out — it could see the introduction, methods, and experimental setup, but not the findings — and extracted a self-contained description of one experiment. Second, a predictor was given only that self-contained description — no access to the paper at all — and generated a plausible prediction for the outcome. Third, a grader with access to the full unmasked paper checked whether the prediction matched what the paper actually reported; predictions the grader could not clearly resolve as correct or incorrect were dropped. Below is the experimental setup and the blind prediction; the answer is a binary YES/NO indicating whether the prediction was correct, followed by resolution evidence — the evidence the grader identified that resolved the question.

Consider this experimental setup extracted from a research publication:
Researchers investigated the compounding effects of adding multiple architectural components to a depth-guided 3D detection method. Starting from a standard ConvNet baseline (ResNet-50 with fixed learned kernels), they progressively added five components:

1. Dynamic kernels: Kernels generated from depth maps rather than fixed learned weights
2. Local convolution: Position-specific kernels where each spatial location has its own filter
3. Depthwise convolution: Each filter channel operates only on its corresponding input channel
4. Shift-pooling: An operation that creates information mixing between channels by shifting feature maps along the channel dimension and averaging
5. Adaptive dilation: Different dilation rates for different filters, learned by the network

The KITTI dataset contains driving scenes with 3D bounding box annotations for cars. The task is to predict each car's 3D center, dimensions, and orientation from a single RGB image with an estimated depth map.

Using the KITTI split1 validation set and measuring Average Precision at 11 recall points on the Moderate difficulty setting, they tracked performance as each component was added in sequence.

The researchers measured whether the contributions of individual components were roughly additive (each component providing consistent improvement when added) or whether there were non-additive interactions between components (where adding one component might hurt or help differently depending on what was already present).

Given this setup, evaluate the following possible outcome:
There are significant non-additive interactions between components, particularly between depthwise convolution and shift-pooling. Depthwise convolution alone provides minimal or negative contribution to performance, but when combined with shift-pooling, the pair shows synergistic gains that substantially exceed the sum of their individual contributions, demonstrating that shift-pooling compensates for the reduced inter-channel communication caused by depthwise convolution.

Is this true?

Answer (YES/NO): YES